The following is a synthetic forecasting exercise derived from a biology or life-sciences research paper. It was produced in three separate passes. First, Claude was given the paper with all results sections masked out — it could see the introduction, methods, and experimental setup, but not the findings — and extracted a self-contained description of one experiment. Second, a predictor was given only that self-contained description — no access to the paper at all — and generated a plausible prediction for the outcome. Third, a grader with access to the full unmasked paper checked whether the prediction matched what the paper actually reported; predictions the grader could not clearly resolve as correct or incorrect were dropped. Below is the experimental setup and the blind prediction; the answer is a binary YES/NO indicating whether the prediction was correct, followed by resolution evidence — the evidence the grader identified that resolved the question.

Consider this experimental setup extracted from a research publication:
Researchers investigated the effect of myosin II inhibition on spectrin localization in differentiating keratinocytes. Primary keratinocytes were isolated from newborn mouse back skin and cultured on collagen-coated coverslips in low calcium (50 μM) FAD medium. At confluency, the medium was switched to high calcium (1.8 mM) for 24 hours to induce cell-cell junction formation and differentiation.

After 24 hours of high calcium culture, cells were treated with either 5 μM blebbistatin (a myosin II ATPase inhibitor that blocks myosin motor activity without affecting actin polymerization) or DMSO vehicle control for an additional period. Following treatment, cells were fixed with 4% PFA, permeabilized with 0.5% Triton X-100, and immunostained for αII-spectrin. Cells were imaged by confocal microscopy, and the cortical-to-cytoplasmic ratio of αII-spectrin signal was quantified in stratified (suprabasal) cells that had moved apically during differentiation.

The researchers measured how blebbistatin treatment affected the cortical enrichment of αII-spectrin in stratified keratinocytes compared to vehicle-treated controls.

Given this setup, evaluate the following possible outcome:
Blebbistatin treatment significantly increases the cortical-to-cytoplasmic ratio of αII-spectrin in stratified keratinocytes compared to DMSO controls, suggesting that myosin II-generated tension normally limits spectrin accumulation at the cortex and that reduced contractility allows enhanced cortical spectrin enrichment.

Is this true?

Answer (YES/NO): NO